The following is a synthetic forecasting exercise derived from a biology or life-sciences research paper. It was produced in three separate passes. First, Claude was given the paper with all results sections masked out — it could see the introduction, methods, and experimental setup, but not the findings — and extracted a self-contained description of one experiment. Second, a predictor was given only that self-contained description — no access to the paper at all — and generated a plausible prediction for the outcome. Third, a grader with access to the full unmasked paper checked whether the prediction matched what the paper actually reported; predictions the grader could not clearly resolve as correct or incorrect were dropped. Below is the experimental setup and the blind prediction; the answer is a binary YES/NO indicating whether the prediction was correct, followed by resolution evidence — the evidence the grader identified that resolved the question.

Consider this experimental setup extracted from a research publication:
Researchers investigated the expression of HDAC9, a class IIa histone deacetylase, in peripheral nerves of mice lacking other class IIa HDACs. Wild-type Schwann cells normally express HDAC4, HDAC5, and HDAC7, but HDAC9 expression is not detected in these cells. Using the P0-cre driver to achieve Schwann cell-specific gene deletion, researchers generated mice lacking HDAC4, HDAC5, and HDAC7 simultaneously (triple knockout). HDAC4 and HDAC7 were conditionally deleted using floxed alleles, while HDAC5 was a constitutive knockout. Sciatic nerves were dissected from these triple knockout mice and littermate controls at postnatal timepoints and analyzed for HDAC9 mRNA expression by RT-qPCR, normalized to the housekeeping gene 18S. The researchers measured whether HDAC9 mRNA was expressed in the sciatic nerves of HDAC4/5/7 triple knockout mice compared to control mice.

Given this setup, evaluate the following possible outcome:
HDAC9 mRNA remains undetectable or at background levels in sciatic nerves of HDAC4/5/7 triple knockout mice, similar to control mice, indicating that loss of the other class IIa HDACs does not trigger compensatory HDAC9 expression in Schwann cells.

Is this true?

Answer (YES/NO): NO